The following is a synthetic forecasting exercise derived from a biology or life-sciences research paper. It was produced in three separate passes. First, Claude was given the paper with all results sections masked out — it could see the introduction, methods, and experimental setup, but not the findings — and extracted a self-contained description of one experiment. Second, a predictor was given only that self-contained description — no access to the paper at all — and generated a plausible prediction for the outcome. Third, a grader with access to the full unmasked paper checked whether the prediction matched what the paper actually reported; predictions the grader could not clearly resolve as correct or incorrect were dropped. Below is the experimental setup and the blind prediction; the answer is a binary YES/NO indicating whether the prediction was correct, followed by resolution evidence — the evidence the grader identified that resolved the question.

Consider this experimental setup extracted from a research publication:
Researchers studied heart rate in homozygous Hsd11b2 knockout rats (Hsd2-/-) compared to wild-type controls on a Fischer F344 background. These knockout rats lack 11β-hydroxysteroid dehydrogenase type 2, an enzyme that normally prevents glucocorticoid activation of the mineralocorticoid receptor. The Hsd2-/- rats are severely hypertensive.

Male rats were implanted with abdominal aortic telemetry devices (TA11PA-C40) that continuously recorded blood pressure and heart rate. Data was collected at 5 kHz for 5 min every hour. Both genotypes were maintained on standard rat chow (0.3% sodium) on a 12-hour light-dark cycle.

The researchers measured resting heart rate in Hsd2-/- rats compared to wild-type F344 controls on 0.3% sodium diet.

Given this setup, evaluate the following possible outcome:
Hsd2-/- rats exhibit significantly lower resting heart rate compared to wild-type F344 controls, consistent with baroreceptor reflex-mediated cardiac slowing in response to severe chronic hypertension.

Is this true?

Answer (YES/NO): YES